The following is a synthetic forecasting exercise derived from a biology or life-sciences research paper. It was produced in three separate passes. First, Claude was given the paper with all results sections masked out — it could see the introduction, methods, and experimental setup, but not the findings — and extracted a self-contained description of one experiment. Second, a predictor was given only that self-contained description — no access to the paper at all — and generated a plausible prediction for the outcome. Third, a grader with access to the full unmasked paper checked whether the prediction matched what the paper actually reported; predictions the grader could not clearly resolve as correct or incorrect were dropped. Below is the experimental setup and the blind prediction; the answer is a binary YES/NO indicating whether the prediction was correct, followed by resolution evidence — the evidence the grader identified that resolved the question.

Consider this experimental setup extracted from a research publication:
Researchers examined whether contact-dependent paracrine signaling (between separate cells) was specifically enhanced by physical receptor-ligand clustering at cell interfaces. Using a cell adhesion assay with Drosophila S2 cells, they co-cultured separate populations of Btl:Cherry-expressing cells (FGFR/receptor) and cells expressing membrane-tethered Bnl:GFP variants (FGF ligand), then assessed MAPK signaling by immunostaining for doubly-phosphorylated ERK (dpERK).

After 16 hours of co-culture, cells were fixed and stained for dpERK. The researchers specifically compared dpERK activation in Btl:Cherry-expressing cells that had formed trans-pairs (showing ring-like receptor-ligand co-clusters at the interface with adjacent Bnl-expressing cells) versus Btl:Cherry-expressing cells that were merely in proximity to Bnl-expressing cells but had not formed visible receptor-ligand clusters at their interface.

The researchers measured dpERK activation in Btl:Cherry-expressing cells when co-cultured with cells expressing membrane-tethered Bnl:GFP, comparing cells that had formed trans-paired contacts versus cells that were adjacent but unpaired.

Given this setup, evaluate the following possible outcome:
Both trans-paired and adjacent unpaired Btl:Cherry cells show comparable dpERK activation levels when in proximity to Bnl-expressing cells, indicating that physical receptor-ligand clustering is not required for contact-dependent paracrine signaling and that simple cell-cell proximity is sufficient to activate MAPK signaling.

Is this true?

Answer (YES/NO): NO